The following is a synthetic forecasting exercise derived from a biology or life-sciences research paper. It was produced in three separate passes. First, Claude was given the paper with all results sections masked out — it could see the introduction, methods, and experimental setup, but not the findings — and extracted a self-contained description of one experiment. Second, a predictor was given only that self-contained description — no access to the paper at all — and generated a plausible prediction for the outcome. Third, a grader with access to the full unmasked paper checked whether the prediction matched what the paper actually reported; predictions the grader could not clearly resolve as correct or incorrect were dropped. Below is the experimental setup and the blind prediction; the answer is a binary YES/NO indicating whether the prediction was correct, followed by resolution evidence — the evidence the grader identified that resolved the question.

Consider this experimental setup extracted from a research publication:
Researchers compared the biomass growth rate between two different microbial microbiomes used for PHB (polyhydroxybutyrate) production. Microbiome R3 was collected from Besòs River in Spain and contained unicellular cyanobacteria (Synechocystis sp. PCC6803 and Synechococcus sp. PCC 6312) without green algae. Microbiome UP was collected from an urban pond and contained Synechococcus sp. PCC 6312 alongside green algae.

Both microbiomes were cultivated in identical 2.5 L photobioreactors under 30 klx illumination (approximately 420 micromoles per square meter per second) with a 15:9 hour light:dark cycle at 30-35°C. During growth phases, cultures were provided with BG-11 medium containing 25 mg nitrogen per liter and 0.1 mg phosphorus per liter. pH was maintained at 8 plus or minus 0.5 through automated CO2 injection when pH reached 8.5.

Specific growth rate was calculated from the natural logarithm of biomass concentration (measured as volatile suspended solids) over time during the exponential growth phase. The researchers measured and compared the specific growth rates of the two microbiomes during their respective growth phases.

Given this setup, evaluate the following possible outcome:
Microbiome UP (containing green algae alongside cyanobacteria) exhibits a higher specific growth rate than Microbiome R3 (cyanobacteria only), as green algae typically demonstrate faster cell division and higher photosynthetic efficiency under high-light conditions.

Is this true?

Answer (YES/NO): NO